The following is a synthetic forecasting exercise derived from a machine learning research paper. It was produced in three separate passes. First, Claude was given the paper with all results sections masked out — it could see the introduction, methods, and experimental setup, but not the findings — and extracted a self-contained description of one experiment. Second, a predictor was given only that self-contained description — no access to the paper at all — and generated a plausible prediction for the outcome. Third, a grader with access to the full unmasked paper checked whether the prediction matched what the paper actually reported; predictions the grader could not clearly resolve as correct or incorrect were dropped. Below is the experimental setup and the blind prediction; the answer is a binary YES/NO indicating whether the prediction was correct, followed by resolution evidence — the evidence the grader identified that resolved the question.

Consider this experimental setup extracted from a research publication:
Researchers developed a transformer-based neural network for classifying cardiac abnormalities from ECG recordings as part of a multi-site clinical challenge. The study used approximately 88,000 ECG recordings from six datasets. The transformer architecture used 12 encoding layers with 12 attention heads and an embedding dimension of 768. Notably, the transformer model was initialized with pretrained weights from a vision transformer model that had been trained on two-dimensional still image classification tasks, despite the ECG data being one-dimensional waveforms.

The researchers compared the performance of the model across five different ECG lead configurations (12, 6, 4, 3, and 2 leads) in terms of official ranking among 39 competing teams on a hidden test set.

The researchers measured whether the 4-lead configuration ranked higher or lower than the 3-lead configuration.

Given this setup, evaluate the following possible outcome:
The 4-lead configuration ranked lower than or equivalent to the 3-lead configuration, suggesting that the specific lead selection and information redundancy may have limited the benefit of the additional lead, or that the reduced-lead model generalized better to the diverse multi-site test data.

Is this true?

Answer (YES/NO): YES